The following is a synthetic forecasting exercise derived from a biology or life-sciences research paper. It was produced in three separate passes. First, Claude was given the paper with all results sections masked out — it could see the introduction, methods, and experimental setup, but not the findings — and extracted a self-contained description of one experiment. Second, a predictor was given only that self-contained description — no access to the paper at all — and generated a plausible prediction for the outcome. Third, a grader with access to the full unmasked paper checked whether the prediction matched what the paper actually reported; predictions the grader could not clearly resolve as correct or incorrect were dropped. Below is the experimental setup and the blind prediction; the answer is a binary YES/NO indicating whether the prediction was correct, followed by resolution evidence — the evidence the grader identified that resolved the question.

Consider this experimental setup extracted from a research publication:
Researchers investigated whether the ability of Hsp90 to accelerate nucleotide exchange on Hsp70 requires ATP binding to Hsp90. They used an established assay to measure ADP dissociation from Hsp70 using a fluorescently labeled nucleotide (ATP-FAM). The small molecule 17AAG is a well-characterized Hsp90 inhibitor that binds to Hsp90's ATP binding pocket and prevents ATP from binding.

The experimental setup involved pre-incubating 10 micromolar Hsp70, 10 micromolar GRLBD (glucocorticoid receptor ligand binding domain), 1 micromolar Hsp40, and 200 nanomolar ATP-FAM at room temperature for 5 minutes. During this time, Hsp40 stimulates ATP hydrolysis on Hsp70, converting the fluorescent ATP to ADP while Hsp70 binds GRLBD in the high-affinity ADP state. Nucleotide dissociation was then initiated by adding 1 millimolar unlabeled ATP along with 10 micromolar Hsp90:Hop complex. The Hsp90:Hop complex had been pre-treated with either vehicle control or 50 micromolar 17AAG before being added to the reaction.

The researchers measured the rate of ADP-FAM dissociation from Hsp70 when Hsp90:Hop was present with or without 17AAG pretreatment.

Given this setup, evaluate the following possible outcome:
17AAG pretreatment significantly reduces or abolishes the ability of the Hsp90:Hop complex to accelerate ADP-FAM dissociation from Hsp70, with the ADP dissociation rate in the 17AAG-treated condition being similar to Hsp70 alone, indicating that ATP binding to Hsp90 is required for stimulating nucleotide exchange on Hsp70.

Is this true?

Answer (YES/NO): NO